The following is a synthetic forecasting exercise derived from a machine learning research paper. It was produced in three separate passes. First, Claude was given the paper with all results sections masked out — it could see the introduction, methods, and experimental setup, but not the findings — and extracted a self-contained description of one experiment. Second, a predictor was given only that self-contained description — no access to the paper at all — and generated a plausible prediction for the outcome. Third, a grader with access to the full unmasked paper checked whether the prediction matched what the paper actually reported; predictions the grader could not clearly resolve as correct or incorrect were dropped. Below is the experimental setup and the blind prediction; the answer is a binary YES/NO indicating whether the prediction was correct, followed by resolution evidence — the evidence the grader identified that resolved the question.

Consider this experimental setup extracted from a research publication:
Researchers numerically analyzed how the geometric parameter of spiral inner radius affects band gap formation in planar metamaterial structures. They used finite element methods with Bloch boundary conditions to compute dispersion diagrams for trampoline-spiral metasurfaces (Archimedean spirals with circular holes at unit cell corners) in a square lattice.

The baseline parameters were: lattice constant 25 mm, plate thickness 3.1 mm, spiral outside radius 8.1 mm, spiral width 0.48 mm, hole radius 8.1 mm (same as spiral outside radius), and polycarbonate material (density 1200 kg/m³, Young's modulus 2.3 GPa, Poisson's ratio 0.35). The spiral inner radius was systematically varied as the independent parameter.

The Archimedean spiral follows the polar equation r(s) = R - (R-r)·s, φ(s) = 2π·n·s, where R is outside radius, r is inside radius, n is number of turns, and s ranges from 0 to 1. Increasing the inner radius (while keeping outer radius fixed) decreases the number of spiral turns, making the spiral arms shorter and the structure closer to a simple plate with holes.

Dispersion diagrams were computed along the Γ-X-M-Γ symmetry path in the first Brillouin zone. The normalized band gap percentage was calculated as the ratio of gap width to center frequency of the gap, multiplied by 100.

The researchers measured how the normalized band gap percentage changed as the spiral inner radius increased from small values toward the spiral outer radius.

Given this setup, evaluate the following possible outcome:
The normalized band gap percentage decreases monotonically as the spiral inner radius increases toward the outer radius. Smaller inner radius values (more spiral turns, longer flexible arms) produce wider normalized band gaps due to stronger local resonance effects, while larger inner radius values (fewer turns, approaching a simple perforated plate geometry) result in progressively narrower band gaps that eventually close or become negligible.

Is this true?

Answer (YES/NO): NO